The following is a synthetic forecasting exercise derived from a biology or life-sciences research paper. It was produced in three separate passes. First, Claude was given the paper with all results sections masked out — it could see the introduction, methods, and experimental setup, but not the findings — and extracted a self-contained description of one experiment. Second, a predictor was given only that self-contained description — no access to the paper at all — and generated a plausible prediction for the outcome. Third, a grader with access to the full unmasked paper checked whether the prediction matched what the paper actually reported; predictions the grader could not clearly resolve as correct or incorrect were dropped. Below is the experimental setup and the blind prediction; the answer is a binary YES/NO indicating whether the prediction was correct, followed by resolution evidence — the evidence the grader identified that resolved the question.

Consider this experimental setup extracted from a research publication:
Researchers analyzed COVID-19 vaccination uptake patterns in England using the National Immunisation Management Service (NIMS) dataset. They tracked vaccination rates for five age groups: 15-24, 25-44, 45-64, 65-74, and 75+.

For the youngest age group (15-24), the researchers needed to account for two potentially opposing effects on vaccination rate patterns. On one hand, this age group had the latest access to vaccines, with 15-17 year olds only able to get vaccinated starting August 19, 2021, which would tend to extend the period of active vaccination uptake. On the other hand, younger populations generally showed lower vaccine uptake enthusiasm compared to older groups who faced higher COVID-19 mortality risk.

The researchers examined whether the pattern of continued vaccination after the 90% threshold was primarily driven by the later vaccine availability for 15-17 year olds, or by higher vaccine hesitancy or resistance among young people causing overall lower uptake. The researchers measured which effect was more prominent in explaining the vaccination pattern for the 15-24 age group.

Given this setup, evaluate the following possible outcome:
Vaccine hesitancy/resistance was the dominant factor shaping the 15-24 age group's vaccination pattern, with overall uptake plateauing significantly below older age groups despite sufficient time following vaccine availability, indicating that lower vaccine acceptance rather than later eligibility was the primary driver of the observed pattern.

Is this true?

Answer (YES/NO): NO